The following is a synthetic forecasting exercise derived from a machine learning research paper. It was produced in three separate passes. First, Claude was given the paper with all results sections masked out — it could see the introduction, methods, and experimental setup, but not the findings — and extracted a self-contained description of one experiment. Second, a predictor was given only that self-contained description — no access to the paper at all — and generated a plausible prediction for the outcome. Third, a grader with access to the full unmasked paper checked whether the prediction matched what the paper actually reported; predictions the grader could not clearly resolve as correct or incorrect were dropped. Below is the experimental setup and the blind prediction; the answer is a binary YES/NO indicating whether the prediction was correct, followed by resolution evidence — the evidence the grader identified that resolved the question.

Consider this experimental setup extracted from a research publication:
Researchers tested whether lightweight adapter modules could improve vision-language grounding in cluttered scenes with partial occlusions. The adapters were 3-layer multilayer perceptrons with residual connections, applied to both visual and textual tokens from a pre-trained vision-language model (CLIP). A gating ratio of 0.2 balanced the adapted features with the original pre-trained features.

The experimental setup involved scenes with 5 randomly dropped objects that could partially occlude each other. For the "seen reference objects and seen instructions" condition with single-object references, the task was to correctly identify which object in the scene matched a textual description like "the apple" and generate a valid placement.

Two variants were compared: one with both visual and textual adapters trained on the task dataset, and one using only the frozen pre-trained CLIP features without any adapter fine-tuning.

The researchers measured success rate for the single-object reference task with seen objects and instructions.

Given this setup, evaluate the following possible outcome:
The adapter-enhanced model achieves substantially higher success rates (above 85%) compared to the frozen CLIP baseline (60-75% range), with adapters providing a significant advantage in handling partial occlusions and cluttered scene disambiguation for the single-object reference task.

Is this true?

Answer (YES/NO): NO